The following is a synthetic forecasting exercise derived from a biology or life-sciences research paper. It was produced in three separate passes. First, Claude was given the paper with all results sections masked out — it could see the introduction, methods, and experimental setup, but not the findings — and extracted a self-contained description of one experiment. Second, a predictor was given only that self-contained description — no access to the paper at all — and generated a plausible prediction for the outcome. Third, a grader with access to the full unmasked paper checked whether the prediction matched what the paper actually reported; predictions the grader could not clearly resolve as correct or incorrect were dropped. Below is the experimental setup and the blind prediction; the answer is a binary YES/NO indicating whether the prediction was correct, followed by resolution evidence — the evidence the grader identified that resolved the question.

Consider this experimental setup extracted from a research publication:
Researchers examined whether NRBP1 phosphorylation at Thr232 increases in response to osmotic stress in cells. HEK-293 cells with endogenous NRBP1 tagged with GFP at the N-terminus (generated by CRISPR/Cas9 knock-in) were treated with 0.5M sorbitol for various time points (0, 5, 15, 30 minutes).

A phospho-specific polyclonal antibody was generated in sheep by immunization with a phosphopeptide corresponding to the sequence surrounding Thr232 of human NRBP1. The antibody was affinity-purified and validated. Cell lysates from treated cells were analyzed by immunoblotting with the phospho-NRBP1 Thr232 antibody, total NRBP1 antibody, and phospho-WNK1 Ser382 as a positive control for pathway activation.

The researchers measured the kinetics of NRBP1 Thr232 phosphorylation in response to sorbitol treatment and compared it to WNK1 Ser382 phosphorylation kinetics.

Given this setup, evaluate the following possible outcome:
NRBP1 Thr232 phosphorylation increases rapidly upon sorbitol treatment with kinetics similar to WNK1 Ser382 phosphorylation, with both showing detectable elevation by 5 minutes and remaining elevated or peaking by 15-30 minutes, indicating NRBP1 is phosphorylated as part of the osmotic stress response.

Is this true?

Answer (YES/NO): YES